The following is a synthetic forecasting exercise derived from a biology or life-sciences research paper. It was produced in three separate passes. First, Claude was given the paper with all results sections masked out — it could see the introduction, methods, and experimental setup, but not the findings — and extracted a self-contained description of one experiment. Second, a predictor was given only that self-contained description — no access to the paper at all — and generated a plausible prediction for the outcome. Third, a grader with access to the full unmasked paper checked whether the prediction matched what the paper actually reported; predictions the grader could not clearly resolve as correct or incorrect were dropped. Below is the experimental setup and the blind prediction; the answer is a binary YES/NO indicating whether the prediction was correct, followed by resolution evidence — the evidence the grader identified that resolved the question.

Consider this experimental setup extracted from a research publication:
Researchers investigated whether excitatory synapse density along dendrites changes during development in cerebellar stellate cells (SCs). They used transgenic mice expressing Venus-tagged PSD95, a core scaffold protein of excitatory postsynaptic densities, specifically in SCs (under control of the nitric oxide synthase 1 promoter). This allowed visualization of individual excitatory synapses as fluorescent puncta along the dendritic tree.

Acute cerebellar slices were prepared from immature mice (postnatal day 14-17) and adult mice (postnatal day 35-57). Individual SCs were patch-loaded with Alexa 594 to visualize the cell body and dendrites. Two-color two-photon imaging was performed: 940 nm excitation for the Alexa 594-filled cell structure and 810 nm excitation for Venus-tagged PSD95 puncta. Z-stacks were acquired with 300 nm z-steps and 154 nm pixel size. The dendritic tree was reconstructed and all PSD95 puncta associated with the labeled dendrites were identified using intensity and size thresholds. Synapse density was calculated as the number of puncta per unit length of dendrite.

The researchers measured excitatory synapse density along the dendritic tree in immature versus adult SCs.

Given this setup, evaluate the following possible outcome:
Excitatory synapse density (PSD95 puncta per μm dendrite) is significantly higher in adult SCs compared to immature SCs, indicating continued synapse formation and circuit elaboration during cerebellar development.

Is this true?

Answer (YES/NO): NO